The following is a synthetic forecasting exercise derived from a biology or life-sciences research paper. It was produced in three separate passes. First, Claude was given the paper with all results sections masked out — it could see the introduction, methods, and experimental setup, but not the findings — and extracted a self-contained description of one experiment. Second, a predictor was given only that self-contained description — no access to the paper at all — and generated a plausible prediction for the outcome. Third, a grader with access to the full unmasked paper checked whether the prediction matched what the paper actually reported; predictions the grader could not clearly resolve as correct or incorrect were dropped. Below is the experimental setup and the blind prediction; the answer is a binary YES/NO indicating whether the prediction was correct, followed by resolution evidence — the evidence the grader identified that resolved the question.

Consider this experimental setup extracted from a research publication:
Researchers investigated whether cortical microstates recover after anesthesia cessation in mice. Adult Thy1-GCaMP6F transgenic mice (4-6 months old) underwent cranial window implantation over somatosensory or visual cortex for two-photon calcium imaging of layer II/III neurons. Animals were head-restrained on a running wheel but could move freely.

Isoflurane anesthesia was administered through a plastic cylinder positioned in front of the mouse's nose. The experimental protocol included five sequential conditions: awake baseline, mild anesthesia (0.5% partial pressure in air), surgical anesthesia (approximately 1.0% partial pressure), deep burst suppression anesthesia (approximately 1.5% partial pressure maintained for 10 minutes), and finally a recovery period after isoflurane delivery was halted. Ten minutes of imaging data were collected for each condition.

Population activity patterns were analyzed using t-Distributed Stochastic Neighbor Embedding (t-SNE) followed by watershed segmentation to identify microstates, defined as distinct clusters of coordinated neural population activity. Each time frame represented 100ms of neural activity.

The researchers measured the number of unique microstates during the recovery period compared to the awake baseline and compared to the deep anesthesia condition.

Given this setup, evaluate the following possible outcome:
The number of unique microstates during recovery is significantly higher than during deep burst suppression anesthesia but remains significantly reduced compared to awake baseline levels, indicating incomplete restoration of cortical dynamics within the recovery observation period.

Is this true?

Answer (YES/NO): NO